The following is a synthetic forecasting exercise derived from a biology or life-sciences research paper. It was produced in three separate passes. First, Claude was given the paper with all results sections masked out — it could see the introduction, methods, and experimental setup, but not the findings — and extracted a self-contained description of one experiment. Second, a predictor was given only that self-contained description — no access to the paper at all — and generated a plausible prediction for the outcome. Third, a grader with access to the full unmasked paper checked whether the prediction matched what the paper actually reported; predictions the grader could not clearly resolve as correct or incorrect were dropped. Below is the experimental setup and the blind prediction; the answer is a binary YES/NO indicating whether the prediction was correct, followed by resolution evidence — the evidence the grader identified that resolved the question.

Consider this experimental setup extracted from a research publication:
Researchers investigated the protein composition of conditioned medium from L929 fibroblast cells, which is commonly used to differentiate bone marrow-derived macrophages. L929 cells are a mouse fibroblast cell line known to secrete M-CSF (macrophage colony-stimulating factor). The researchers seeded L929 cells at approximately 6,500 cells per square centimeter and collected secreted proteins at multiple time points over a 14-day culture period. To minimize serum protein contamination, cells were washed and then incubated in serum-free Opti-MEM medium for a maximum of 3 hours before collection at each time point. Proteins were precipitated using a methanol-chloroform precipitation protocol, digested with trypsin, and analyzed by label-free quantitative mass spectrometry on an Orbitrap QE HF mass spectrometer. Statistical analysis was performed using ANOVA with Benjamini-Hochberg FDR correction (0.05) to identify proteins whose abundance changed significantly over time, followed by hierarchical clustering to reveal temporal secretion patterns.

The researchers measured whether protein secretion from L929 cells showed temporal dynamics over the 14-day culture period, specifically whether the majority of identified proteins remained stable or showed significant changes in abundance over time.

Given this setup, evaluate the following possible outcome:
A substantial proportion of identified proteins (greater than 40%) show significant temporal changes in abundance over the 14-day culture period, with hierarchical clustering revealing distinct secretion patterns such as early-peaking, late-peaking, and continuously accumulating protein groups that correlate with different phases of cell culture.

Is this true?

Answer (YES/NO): YES